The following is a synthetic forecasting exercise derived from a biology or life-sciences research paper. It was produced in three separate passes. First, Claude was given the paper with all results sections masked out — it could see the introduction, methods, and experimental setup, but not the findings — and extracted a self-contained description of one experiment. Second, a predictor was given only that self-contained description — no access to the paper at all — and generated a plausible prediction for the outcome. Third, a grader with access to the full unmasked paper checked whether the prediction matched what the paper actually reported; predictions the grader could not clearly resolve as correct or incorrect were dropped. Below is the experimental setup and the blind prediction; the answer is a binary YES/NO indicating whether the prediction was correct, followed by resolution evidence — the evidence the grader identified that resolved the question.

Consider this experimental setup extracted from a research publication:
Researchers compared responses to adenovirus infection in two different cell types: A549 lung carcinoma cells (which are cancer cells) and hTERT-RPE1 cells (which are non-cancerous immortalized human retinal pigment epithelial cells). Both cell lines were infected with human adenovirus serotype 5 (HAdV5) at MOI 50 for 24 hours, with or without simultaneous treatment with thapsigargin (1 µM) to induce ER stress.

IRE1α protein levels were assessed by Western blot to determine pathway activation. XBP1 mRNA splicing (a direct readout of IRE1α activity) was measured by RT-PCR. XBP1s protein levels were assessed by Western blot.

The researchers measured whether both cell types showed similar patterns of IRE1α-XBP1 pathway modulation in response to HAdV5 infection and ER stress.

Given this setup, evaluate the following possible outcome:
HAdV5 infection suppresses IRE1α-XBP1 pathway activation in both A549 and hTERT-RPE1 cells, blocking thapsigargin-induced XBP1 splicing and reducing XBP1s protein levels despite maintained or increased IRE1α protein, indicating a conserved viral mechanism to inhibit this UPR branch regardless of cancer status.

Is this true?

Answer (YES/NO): NO